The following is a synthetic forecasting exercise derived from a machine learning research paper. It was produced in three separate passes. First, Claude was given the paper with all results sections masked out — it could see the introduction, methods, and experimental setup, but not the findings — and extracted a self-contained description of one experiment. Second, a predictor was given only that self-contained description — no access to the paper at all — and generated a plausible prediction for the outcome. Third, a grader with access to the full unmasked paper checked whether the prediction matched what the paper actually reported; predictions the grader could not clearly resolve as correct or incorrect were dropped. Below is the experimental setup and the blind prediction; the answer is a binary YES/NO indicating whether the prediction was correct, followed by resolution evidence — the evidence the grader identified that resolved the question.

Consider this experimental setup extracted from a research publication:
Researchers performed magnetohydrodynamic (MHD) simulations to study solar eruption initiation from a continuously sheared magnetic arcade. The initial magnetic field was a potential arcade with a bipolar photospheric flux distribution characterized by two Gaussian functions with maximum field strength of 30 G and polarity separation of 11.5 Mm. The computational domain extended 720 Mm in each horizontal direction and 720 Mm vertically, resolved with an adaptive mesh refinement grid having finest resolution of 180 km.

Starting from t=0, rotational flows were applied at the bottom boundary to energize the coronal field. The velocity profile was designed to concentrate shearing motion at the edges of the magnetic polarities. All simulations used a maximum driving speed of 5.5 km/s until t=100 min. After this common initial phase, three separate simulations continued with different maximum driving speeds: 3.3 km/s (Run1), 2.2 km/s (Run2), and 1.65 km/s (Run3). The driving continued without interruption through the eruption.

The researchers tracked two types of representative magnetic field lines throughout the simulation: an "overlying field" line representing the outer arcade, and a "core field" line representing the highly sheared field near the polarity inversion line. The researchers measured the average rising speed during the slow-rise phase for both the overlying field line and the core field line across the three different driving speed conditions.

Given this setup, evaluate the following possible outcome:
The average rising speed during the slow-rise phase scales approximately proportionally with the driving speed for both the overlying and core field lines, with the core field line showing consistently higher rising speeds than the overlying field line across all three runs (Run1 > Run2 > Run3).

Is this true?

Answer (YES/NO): NO